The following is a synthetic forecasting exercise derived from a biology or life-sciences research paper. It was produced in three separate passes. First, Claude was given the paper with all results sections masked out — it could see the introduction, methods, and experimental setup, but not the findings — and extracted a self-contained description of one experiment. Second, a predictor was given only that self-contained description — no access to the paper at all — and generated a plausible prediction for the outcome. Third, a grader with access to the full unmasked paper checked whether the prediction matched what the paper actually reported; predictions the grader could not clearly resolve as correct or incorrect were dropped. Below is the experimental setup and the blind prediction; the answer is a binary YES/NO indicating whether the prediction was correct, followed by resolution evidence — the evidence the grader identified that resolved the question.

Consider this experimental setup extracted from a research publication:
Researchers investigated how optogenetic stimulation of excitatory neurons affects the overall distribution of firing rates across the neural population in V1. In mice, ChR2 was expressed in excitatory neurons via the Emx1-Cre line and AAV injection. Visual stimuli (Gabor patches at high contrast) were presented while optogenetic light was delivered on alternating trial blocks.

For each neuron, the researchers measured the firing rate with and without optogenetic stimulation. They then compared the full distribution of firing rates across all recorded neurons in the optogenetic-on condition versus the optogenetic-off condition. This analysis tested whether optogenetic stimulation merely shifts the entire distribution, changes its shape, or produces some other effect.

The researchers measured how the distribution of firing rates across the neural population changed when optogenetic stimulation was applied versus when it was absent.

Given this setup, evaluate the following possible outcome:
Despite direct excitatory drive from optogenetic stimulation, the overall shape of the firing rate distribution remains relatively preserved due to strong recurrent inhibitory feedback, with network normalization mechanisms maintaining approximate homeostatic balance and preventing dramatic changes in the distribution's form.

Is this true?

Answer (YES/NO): NO